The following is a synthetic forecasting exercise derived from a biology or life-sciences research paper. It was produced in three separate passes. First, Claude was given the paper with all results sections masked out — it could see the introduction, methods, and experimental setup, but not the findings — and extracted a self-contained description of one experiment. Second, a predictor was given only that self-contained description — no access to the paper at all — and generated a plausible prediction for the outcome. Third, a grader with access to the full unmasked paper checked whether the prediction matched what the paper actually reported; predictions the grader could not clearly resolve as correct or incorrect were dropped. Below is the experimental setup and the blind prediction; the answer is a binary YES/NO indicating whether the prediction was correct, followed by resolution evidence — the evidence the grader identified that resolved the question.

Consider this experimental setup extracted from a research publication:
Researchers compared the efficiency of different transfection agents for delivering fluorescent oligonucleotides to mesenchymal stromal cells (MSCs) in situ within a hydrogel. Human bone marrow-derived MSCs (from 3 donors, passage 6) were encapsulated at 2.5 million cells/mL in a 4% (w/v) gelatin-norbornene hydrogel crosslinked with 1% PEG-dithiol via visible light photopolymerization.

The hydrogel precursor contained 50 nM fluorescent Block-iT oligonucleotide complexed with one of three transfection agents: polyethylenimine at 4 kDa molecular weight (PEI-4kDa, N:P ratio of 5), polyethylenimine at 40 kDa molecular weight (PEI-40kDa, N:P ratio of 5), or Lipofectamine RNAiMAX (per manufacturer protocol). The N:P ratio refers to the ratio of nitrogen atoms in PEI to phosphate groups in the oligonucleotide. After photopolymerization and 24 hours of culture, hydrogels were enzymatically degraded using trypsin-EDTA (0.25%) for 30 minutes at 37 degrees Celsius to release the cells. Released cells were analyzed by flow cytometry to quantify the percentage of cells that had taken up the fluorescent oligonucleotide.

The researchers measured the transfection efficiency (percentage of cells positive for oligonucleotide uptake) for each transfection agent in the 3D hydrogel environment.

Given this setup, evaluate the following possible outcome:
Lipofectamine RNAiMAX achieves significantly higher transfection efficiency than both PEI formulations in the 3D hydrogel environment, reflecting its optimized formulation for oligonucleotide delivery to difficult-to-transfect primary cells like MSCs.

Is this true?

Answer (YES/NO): YES